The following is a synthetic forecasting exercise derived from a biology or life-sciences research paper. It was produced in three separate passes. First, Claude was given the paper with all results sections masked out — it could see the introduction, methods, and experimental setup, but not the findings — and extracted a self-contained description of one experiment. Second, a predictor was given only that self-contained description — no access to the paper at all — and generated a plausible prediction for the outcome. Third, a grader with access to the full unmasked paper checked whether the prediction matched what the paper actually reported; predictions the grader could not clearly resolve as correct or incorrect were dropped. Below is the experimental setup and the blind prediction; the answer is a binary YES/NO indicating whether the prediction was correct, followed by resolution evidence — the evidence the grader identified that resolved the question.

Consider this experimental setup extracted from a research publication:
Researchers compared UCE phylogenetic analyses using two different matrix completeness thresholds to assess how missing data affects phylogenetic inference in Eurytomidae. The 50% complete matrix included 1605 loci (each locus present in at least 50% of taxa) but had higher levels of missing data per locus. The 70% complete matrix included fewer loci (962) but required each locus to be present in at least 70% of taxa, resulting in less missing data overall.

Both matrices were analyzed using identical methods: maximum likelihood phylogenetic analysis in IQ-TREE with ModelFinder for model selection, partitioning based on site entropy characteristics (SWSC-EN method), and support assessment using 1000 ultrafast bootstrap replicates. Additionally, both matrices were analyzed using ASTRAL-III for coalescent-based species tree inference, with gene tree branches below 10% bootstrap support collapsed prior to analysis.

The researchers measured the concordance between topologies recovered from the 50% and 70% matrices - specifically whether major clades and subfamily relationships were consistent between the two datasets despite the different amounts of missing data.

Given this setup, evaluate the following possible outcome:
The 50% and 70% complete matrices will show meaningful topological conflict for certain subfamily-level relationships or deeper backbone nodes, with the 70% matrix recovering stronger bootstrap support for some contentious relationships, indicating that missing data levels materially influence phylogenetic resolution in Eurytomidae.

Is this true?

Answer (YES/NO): NO